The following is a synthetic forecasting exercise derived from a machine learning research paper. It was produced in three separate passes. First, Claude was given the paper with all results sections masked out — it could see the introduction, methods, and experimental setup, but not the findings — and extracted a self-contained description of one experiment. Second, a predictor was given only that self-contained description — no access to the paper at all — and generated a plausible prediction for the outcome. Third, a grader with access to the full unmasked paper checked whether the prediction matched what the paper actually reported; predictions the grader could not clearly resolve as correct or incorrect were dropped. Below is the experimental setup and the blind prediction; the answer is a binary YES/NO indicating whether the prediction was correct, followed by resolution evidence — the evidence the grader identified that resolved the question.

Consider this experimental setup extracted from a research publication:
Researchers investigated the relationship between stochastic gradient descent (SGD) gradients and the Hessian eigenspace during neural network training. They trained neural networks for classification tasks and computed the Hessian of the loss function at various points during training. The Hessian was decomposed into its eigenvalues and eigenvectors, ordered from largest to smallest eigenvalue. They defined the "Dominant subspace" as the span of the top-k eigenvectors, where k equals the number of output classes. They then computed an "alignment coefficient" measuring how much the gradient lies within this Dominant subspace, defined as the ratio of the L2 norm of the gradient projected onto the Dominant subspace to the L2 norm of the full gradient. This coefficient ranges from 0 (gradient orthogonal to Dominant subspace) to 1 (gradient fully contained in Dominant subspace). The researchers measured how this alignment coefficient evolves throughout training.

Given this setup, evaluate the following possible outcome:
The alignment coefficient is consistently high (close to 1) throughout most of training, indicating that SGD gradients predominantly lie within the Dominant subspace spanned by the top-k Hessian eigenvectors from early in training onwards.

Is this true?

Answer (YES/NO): NO